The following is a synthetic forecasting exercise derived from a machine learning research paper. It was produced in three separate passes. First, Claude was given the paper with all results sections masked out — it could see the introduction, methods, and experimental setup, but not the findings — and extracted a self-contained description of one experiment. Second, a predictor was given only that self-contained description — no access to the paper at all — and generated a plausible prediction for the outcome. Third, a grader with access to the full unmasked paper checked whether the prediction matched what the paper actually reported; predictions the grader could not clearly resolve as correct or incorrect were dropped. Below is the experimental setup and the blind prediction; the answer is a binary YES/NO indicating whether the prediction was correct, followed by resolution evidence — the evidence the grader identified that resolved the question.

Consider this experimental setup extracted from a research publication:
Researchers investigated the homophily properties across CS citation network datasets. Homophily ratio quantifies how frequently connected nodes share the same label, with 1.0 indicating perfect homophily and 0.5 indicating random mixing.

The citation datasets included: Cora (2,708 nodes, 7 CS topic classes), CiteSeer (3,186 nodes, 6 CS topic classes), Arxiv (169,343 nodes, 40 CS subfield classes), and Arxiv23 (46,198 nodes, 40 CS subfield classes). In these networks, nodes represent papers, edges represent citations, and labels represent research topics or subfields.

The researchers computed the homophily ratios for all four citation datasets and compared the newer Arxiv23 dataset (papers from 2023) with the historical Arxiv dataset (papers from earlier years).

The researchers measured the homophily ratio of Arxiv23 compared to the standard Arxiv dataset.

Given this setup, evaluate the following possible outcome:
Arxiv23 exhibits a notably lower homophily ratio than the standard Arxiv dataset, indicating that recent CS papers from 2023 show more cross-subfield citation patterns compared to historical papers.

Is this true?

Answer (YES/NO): NO